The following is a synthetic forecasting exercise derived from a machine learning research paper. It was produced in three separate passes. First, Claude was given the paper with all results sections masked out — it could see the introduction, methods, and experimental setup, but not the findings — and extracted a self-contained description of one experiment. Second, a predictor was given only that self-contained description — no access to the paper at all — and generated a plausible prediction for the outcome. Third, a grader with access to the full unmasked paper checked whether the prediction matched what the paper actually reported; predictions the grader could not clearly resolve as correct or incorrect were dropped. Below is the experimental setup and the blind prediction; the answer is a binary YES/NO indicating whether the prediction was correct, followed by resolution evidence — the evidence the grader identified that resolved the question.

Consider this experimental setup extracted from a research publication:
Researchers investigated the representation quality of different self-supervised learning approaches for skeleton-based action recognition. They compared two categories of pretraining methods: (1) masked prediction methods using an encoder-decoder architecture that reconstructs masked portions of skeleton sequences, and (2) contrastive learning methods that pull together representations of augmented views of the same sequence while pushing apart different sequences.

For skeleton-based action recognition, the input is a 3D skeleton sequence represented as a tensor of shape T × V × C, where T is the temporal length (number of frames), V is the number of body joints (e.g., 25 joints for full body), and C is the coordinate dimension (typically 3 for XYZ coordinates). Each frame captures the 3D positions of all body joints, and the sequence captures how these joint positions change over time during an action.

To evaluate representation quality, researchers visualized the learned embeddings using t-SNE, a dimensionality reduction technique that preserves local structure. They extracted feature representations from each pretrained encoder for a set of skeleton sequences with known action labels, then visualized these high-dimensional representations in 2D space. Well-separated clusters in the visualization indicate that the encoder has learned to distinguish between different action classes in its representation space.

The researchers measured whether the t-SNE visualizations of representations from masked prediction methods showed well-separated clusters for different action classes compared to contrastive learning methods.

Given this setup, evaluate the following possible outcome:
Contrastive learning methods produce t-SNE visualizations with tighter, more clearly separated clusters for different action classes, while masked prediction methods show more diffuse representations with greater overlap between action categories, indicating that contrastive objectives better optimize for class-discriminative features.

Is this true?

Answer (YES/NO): YES